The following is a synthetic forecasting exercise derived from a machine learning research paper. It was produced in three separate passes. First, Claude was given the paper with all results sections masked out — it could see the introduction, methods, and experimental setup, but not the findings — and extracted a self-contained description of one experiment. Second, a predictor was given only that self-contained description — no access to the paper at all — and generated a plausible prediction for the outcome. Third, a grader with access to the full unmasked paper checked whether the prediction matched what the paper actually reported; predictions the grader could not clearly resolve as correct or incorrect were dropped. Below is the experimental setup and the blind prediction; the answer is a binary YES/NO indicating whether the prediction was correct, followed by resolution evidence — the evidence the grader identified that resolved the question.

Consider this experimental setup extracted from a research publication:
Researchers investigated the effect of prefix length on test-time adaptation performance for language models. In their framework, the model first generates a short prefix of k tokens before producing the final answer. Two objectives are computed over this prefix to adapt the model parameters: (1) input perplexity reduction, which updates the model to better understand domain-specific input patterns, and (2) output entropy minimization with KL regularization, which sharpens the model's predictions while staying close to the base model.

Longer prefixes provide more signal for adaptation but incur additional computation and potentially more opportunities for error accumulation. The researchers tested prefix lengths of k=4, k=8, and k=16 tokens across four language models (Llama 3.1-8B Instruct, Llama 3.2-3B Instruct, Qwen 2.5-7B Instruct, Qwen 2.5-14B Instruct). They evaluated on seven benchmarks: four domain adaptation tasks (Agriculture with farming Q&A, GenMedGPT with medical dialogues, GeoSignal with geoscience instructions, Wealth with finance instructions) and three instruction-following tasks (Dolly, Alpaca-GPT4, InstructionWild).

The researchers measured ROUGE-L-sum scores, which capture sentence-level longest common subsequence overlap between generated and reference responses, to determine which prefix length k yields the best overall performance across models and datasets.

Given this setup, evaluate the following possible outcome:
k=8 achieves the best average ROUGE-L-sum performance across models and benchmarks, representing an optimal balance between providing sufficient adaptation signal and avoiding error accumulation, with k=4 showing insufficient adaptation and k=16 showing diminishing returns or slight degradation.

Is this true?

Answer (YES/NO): NO